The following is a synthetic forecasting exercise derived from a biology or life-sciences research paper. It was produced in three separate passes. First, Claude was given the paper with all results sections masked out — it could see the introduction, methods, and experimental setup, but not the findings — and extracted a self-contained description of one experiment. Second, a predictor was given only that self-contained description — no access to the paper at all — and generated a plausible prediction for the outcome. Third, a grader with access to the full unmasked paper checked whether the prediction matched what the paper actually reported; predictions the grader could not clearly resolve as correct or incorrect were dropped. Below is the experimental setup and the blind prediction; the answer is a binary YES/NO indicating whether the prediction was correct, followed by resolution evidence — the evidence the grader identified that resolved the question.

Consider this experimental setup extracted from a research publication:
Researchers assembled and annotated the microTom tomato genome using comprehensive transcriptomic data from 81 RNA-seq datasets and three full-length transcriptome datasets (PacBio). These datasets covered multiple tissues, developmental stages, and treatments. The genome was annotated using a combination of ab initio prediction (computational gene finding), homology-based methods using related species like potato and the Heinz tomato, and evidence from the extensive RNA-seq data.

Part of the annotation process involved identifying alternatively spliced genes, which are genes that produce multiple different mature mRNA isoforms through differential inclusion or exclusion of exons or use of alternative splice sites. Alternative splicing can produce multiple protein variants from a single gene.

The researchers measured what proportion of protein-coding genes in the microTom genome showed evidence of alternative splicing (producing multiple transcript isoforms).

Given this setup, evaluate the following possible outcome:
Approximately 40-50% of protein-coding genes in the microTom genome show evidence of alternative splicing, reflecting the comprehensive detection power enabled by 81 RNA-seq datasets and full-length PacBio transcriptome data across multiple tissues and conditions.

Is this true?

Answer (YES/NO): YES